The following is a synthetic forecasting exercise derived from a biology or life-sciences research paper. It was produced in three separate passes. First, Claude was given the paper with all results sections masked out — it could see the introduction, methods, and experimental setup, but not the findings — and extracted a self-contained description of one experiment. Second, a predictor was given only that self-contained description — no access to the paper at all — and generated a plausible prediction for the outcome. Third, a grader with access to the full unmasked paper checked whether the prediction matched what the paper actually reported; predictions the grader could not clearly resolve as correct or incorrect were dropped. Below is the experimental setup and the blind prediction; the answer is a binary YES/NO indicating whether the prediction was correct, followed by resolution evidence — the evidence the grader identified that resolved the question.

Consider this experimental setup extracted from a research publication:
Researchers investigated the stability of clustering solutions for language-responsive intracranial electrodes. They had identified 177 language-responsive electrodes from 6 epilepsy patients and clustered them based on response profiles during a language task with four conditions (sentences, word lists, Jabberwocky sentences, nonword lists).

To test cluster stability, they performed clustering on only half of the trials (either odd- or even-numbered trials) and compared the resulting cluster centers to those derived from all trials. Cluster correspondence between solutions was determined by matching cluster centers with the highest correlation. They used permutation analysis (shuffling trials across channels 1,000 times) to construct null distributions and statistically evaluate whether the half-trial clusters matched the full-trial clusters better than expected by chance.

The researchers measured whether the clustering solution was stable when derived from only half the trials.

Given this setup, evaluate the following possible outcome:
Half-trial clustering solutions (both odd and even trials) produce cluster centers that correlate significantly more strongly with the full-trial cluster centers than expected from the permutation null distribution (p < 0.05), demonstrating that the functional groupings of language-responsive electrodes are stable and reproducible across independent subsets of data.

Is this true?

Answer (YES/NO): YES